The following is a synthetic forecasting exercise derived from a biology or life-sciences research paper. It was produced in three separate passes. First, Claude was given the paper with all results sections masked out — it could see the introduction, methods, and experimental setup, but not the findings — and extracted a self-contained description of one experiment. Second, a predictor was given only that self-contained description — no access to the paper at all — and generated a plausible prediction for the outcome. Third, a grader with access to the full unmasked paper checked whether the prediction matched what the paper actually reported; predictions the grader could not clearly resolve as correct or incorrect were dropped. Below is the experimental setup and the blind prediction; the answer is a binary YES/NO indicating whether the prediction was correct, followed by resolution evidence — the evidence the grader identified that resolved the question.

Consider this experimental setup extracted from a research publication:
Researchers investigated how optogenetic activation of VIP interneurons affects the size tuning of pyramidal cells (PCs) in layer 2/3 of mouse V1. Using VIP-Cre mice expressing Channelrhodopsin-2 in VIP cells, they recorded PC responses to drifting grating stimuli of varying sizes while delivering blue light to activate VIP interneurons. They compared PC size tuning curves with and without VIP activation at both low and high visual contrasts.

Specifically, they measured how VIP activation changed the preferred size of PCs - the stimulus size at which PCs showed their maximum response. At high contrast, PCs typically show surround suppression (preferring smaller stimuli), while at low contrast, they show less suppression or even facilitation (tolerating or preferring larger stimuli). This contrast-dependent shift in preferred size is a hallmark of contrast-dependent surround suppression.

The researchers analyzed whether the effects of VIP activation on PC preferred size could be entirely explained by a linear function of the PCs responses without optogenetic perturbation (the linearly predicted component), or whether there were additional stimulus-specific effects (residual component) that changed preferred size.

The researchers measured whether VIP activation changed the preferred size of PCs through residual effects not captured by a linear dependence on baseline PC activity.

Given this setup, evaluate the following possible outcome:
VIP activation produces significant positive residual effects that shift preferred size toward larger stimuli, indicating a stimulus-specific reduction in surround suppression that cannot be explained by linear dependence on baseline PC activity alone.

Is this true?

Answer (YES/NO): NO